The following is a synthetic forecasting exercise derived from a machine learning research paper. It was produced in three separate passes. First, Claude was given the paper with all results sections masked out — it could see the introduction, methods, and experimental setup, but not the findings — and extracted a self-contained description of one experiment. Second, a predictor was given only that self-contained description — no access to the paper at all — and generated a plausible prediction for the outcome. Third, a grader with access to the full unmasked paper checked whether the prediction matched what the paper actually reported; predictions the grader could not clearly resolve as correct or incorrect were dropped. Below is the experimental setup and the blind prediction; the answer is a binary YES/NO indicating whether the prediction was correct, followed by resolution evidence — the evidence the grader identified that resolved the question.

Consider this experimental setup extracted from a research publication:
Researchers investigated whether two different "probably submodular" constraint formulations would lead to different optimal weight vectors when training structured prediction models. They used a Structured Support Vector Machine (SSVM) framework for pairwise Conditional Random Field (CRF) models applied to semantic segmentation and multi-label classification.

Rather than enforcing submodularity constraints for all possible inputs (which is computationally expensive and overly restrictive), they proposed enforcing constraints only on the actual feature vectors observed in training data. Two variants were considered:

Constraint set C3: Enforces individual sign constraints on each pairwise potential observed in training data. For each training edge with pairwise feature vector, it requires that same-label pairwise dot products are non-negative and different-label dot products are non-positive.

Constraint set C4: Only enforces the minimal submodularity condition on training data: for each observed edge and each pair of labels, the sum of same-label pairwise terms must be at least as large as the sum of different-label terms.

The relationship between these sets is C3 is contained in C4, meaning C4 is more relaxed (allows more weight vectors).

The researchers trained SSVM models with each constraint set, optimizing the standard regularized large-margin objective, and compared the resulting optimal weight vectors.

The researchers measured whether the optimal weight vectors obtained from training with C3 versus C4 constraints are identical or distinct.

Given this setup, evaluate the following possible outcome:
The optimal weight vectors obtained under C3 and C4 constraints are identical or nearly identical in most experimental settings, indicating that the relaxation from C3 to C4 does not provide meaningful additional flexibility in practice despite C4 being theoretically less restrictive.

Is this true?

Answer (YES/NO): NO